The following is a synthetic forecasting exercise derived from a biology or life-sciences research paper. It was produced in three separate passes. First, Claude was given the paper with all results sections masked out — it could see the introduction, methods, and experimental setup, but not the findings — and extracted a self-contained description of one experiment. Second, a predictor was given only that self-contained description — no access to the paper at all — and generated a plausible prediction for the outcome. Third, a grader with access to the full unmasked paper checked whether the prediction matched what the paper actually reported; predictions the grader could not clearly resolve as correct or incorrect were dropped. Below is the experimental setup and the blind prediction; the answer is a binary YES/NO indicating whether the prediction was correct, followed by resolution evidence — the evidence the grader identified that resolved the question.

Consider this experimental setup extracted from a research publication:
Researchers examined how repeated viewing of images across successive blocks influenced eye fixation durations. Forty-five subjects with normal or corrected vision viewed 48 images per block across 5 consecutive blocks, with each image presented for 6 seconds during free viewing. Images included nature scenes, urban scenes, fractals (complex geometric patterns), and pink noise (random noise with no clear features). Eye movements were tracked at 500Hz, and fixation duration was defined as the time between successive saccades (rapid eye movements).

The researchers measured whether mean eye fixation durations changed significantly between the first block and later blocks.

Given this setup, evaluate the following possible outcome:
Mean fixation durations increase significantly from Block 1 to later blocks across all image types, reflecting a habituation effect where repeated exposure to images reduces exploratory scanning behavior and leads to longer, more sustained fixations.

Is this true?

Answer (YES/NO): NO